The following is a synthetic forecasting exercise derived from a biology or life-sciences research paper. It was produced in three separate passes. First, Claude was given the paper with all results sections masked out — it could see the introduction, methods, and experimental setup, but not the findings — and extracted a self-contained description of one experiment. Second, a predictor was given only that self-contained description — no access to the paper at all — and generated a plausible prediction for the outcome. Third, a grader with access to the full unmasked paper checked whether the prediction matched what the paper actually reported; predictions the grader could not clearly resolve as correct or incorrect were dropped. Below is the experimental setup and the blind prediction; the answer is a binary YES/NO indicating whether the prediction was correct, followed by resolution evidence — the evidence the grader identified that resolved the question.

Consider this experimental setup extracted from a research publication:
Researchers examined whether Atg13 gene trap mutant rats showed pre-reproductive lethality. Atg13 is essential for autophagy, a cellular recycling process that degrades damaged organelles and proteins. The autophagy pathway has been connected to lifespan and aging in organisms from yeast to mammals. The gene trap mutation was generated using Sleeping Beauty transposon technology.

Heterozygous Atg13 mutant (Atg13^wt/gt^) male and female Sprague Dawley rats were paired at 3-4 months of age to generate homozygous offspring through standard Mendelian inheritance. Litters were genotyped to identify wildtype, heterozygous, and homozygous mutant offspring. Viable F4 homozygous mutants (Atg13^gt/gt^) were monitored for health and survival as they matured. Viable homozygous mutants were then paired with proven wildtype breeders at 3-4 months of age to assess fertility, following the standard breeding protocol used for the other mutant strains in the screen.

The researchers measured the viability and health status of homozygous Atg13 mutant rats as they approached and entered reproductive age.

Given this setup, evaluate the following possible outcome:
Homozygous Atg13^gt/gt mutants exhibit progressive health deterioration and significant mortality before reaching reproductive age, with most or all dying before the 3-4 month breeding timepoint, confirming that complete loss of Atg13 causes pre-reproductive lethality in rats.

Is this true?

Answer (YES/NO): NO